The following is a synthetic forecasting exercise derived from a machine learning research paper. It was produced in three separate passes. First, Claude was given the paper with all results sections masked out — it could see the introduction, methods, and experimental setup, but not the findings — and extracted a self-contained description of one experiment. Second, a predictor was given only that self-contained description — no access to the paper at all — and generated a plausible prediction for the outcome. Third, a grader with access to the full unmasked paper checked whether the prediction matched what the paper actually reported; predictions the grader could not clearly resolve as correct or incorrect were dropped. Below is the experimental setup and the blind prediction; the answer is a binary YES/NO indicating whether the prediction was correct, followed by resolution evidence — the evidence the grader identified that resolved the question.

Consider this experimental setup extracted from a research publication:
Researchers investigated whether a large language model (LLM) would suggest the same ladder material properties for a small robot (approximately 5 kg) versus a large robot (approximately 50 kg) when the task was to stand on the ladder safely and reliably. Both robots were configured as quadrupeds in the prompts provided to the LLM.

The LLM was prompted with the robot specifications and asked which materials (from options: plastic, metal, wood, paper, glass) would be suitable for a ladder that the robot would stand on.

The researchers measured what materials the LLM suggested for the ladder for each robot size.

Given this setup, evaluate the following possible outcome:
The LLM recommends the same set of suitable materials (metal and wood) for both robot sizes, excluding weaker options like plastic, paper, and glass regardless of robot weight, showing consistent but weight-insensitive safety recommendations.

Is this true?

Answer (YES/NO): NO